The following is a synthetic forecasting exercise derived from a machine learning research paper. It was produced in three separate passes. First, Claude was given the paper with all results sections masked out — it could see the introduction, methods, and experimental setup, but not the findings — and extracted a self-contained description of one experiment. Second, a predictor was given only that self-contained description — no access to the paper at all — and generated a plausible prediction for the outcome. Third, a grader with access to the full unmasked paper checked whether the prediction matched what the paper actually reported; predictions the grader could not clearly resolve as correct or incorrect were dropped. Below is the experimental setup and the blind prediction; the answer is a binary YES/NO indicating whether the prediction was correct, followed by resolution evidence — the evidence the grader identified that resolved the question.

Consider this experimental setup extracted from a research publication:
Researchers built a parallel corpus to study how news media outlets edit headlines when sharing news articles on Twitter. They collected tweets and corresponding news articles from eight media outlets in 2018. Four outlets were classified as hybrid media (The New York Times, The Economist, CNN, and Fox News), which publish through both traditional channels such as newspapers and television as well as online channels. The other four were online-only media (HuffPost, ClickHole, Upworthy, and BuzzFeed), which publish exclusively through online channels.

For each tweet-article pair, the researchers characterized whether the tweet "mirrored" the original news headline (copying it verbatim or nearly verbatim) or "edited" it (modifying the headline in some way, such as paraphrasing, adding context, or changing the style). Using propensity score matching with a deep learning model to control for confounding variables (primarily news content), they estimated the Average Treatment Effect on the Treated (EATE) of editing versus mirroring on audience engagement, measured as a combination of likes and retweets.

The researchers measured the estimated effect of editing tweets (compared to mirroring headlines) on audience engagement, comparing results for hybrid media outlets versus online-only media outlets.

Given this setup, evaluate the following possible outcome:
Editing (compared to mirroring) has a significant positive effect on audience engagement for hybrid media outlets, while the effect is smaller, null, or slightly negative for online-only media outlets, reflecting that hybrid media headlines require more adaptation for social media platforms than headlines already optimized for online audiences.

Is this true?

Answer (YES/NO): YES